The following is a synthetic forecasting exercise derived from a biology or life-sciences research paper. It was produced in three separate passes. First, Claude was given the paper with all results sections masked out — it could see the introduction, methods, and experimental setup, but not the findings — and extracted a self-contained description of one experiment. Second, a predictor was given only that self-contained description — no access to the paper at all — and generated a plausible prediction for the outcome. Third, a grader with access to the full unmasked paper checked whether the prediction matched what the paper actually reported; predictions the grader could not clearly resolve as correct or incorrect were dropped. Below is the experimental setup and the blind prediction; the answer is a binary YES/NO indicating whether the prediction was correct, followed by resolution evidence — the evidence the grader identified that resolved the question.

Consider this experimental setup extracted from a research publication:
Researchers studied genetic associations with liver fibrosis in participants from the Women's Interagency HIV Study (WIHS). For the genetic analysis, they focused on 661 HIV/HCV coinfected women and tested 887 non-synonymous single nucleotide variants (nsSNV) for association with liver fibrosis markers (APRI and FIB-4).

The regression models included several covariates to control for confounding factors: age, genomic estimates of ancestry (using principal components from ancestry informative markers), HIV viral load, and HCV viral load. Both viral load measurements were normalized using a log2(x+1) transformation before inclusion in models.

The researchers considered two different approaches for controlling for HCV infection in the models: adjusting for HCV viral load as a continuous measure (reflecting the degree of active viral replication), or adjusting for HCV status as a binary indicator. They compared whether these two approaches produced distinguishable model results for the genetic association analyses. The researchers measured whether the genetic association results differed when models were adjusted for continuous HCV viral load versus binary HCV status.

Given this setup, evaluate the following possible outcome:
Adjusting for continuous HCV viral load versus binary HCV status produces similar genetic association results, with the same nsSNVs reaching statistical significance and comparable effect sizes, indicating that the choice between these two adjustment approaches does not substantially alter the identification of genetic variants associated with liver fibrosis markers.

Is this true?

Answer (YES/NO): YES